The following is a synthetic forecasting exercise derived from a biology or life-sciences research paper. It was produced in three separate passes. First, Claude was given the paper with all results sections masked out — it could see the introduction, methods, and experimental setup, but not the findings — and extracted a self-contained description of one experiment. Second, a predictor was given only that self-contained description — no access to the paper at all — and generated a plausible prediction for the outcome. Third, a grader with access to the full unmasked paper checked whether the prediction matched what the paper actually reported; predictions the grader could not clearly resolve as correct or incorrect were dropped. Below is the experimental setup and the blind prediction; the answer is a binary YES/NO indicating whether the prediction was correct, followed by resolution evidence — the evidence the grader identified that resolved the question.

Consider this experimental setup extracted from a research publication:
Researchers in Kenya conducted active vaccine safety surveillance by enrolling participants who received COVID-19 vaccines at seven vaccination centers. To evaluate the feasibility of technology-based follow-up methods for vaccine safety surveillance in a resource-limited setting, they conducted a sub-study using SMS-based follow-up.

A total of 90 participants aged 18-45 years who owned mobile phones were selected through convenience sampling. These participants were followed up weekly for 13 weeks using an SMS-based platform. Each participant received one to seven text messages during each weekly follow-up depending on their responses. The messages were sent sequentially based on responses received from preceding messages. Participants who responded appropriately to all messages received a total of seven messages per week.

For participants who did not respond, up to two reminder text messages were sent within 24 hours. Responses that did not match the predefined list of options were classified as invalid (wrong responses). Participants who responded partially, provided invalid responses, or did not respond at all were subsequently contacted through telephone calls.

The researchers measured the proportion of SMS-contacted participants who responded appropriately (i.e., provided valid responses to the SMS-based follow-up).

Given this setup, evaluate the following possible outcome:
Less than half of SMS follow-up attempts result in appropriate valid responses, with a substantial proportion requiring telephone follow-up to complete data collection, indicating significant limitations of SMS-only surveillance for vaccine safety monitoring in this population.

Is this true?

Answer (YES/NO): YES